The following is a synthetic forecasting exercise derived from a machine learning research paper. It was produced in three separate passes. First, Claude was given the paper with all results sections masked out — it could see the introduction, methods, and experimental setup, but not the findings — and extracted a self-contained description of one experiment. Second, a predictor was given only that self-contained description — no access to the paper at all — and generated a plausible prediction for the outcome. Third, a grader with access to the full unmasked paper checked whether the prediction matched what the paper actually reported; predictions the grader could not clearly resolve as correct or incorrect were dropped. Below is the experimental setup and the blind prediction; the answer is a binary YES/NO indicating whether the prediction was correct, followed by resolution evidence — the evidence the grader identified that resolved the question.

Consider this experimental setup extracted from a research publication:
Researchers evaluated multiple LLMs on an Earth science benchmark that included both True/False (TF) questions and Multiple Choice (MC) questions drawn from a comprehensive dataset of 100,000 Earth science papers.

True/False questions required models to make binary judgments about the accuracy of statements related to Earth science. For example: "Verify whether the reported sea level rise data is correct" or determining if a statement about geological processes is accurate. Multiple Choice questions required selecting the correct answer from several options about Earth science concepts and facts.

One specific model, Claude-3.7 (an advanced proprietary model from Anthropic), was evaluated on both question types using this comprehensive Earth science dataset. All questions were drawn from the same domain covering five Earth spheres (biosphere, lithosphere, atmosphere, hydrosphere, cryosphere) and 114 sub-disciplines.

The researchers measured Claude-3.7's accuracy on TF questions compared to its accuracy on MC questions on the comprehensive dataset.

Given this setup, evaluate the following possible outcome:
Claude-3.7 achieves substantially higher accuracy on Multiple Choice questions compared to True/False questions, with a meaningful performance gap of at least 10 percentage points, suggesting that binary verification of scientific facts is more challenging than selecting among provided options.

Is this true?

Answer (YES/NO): YES